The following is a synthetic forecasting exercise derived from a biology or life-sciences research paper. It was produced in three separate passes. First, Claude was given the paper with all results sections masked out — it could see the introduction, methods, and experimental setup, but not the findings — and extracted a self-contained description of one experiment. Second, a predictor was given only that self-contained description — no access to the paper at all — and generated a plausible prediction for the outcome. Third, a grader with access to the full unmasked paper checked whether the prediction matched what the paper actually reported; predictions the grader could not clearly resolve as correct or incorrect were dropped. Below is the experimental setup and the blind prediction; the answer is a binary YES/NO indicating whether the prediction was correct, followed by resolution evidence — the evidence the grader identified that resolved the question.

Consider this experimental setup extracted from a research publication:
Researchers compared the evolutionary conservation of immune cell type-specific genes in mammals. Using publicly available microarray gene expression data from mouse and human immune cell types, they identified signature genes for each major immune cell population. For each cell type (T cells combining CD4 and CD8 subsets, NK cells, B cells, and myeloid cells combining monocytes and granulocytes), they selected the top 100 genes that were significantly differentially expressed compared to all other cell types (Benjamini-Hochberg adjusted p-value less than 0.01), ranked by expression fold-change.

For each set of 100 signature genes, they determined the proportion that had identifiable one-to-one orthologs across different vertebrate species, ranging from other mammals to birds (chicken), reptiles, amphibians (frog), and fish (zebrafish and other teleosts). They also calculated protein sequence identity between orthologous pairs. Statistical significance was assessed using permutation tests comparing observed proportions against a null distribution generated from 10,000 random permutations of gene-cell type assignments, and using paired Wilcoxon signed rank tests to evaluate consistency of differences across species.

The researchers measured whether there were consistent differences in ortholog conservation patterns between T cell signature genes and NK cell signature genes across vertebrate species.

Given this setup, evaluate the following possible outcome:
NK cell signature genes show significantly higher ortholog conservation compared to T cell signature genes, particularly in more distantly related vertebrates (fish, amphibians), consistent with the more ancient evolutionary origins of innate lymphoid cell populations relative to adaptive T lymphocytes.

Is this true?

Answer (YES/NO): NO